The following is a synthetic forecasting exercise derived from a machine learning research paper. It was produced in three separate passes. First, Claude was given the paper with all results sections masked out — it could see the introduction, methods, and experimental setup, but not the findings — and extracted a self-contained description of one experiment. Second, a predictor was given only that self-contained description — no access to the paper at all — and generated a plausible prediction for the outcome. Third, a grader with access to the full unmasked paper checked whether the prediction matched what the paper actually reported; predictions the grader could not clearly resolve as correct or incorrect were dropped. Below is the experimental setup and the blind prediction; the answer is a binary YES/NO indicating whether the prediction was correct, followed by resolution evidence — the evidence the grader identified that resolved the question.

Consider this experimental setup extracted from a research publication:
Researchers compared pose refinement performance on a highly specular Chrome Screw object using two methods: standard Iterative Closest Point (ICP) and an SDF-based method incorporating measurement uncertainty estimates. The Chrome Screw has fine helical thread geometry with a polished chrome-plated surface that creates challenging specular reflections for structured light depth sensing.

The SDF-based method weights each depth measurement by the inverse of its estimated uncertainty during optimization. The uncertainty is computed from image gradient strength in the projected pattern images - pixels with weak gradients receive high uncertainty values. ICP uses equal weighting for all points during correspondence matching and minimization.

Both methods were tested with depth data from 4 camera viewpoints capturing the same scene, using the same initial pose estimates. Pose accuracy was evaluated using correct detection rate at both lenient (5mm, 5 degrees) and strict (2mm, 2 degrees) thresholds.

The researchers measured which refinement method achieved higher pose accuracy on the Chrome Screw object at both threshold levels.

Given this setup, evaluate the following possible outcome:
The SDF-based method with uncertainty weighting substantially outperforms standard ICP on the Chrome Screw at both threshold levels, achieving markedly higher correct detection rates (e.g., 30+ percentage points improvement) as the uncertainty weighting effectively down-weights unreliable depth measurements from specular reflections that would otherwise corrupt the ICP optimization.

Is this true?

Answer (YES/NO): NO